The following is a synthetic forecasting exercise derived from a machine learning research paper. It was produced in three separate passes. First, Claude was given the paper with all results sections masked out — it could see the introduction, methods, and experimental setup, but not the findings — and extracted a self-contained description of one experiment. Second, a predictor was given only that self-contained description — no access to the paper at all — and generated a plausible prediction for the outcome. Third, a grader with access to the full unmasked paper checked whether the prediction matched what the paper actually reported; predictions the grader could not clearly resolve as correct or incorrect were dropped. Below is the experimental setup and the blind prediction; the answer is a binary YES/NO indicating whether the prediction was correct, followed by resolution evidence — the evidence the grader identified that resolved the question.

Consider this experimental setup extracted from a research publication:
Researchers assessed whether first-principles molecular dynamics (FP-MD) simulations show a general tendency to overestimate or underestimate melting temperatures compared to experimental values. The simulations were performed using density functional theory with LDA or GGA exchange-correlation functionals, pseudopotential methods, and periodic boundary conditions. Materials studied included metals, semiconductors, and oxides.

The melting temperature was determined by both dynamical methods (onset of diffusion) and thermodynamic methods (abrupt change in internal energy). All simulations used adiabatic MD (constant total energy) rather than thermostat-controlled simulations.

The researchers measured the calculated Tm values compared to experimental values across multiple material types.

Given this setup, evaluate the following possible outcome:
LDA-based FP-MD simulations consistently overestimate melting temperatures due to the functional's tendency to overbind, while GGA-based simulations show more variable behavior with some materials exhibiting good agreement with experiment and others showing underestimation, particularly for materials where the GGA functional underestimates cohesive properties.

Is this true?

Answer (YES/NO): NO